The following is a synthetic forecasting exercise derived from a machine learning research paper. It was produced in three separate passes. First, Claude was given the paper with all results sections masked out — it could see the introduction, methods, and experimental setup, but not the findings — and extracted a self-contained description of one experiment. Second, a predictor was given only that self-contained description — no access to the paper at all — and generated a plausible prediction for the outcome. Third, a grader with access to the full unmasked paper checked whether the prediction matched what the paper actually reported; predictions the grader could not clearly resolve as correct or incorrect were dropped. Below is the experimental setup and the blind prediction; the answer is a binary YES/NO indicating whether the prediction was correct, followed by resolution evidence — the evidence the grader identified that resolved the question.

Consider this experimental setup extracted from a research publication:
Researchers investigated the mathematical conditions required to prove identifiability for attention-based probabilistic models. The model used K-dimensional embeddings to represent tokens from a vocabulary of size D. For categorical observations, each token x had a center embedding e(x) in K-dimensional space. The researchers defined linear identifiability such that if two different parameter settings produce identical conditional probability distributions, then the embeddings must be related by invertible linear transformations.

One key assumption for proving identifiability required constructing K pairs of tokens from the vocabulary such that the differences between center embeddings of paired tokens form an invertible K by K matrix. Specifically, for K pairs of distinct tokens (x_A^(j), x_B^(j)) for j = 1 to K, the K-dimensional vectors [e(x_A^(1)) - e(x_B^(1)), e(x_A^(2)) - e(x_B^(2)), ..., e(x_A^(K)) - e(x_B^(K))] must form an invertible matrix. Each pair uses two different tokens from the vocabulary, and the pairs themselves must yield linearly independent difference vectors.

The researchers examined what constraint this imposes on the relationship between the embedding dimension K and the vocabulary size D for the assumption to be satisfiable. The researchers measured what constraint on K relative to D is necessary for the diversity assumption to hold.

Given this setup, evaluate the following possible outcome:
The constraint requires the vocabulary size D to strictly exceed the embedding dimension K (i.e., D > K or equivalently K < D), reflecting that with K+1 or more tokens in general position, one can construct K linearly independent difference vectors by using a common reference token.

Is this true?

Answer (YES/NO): YES